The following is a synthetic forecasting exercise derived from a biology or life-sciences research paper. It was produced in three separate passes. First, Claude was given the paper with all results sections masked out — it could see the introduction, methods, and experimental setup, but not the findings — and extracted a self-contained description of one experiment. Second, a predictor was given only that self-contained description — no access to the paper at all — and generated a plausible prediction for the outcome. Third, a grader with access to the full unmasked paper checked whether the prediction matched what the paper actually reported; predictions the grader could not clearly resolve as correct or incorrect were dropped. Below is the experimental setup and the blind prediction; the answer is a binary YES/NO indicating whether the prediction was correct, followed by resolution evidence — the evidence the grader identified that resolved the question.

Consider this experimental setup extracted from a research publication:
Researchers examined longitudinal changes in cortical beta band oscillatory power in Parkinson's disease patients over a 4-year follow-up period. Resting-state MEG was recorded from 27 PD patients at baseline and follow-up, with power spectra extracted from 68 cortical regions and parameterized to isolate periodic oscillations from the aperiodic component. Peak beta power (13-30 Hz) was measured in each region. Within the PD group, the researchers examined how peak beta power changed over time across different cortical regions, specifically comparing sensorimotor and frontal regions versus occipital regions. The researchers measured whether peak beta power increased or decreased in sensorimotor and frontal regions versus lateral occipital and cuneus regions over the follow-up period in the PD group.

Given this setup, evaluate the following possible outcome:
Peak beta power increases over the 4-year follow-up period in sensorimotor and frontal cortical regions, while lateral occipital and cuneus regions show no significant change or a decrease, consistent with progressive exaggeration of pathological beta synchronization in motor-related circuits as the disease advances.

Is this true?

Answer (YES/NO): YES